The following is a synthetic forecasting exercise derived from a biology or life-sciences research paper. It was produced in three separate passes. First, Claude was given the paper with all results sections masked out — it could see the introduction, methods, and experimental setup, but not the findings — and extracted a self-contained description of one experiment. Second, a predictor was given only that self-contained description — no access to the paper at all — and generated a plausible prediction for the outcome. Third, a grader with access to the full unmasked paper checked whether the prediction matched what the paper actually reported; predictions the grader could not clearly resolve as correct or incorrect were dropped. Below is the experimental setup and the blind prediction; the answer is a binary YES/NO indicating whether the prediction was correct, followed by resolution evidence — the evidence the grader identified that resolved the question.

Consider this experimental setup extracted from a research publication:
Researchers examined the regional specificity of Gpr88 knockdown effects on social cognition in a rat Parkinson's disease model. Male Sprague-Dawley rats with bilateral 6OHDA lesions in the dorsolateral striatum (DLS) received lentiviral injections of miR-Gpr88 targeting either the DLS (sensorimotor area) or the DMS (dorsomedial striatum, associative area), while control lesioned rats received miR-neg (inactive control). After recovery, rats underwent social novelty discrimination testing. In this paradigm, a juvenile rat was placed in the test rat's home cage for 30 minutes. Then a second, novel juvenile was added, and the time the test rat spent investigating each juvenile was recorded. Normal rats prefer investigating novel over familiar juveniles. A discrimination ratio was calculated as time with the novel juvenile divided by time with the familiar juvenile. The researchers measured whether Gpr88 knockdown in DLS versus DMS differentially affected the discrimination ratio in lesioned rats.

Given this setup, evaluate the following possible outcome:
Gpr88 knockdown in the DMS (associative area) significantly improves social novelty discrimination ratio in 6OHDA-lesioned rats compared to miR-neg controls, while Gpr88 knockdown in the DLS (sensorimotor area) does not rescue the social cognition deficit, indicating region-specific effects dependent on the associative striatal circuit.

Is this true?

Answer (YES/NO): YES